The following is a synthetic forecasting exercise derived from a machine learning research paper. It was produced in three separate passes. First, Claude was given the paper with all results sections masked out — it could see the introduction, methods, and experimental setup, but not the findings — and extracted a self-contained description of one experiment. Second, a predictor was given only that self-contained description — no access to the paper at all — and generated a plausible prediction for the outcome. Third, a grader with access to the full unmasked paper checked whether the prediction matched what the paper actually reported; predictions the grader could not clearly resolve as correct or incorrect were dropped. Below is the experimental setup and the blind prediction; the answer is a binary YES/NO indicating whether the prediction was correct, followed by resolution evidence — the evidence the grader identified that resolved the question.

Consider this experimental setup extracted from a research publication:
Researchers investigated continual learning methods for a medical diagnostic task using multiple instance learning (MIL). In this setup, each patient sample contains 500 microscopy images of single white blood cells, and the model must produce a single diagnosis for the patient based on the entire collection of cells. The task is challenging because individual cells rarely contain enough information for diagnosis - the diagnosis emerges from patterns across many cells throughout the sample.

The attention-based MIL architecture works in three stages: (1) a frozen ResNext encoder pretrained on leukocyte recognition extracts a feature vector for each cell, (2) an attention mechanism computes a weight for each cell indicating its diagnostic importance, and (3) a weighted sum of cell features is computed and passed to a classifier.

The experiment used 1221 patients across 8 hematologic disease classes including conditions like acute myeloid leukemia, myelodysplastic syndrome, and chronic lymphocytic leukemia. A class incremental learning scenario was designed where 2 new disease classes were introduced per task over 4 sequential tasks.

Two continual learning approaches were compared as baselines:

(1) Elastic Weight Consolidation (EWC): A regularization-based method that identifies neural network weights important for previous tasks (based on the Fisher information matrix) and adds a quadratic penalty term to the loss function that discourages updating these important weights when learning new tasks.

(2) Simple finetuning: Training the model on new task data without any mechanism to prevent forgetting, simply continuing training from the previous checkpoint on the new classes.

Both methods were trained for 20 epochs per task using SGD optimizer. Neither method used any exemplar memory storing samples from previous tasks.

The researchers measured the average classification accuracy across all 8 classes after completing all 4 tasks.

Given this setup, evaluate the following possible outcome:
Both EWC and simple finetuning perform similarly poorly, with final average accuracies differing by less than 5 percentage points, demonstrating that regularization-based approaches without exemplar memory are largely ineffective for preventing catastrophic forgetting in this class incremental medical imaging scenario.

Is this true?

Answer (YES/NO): YES